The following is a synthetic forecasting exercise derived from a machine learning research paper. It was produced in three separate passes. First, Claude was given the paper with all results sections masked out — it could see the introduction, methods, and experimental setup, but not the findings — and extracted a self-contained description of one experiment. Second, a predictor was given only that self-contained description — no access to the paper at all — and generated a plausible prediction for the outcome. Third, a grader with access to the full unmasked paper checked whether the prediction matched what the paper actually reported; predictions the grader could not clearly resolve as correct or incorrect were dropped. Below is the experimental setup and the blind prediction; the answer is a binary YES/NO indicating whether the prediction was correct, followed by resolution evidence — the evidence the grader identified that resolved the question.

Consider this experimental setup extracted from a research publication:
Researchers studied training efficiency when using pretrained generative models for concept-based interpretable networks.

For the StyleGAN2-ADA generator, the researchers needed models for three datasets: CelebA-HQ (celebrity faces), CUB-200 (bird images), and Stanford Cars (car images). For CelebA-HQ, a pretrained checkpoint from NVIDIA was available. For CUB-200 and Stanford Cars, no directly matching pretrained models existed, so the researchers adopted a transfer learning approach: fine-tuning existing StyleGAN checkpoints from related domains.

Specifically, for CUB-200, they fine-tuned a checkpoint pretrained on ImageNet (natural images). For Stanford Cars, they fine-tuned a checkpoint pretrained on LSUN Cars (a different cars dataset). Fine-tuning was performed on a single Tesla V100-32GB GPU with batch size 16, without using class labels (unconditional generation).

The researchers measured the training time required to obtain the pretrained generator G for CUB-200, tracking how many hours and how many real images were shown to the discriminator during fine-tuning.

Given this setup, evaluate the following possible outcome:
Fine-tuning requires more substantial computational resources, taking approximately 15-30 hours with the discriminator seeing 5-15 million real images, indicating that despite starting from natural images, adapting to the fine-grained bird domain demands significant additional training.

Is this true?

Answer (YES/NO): NO